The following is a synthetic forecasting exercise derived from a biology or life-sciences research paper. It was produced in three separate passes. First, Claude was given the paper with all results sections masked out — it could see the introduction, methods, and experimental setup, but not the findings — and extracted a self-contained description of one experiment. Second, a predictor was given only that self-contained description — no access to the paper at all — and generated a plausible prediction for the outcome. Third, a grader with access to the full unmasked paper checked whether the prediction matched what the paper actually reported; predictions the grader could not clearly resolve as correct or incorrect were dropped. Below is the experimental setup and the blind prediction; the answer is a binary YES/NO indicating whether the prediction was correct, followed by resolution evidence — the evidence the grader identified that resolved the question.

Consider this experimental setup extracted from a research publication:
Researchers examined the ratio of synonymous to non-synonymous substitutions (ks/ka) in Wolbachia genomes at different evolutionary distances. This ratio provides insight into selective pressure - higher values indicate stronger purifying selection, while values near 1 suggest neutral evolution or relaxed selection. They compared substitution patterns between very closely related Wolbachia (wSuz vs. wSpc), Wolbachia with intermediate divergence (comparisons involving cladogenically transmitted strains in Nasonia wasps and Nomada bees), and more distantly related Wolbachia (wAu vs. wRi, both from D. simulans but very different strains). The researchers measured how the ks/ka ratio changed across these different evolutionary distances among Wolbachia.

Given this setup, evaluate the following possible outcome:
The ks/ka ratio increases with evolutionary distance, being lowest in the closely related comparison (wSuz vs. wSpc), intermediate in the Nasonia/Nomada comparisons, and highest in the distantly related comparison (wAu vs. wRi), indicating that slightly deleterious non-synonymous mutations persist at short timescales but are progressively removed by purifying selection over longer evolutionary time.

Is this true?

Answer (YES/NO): YES